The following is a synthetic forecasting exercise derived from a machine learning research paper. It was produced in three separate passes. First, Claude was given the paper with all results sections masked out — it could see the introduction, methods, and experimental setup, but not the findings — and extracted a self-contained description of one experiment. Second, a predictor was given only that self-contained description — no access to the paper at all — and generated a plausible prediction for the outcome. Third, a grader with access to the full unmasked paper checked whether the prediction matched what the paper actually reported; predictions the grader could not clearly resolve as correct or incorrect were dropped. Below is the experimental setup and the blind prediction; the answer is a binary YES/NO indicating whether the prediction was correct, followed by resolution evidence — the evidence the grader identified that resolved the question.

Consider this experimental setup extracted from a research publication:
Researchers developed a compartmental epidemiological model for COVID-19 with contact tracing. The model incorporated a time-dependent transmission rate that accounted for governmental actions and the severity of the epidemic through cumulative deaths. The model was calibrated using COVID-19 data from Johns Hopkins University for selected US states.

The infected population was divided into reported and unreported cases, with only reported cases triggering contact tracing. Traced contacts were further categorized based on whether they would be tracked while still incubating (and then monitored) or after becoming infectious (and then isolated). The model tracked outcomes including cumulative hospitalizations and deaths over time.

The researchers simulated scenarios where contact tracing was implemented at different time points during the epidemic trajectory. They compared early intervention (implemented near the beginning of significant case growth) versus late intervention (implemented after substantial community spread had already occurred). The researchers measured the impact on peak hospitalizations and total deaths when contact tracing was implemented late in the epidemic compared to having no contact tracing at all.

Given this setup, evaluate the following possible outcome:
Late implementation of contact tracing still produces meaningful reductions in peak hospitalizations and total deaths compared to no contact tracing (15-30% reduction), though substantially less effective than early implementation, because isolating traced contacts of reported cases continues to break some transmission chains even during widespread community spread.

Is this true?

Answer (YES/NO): NO